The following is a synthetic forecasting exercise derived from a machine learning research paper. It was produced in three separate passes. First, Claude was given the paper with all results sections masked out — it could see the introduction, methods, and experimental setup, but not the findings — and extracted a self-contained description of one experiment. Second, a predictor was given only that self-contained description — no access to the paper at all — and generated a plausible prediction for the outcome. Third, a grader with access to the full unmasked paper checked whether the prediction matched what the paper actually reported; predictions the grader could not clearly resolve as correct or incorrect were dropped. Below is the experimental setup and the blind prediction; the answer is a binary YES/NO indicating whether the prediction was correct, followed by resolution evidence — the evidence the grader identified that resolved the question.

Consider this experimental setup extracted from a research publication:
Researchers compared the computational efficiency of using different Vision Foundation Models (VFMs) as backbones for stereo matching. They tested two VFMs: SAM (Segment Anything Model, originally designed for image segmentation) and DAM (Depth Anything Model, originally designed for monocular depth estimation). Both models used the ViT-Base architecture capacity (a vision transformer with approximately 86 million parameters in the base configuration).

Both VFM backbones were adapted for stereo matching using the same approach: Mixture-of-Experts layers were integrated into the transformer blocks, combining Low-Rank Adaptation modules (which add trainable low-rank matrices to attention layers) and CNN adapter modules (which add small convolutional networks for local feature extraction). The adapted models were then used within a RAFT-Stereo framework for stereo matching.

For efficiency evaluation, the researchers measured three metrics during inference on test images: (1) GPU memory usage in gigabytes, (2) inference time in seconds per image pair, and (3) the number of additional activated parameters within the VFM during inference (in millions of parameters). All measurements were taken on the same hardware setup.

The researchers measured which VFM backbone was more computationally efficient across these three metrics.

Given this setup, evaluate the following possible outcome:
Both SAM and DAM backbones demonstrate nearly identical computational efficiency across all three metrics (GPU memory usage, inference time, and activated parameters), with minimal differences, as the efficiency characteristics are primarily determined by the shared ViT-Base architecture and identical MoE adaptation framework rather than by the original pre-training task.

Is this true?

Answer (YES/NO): NO